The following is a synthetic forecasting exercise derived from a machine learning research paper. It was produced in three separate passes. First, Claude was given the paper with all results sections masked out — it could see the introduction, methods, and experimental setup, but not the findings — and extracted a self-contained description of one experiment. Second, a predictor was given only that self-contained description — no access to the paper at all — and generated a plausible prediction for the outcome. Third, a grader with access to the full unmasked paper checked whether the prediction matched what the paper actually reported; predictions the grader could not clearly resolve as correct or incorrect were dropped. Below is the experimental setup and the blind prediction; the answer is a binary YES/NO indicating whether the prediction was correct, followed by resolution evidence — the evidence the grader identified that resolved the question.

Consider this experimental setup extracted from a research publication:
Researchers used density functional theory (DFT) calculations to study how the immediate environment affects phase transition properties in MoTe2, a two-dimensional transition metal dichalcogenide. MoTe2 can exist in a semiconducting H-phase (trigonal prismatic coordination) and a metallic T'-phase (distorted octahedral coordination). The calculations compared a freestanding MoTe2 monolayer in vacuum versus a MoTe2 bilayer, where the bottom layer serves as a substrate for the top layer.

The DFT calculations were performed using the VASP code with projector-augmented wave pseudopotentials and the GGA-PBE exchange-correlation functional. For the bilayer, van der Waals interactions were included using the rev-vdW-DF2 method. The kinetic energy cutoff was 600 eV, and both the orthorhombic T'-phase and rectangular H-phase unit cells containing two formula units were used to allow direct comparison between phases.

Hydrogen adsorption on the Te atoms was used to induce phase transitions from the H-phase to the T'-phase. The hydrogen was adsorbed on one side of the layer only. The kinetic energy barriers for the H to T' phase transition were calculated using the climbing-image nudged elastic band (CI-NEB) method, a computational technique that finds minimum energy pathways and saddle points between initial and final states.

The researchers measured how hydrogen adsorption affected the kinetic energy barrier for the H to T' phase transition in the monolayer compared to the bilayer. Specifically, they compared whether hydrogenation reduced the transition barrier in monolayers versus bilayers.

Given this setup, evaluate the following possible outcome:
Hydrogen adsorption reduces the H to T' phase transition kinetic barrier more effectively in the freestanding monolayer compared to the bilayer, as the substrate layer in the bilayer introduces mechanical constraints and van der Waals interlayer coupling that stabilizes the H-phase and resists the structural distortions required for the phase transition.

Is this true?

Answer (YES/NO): YES